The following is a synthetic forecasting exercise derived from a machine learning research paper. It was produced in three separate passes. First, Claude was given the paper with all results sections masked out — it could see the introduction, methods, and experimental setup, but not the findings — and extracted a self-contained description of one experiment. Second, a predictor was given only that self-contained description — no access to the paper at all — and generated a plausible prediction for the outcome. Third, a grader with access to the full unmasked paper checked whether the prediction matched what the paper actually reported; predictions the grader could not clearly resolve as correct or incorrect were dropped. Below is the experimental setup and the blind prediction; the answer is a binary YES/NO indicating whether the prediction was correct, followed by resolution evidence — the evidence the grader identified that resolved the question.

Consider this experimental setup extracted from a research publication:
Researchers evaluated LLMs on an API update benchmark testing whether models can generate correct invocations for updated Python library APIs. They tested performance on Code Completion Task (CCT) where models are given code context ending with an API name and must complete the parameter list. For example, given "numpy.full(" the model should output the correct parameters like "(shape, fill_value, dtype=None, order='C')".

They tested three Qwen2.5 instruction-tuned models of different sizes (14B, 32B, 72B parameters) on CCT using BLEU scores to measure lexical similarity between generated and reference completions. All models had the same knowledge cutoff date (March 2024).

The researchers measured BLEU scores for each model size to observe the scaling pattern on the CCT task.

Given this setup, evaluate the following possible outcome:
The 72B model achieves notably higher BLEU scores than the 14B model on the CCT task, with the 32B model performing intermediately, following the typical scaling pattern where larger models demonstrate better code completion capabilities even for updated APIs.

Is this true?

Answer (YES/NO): YES